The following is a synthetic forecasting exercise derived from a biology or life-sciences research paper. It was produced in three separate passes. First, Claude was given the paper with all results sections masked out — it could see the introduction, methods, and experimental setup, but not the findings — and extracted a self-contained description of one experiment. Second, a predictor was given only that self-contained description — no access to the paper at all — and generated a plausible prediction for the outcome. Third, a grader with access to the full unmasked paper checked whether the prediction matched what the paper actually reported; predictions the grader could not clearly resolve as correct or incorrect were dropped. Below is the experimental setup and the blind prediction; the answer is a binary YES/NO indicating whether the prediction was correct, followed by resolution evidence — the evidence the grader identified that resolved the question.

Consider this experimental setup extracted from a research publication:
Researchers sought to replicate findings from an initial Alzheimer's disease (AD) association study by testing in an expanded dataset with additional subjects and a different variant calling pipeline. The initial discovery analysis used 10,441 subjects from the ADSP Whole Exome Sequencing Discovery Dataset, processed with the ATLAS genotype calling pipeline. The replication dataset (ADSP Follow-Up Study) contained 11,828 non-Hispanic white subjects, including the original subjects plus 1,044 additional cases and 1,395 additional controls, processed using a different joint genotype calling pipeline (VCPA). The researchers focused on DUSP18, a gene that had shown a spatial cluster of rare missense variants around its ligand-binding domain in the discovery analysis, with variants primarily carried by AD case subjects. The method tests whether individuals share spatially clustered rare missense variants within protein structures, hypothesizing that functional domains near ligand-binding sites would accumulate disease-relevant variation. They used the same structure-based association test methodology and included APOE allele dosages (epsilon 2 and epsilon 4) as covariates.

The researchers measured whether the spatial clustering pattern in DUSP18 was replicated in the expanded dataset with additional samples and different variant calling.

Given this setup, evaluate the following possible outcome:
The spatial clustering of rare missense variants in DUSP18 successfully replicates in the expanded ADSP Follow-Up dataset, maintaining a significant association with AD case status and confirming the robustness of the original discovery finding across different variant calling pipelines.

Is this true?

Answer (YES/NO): YES